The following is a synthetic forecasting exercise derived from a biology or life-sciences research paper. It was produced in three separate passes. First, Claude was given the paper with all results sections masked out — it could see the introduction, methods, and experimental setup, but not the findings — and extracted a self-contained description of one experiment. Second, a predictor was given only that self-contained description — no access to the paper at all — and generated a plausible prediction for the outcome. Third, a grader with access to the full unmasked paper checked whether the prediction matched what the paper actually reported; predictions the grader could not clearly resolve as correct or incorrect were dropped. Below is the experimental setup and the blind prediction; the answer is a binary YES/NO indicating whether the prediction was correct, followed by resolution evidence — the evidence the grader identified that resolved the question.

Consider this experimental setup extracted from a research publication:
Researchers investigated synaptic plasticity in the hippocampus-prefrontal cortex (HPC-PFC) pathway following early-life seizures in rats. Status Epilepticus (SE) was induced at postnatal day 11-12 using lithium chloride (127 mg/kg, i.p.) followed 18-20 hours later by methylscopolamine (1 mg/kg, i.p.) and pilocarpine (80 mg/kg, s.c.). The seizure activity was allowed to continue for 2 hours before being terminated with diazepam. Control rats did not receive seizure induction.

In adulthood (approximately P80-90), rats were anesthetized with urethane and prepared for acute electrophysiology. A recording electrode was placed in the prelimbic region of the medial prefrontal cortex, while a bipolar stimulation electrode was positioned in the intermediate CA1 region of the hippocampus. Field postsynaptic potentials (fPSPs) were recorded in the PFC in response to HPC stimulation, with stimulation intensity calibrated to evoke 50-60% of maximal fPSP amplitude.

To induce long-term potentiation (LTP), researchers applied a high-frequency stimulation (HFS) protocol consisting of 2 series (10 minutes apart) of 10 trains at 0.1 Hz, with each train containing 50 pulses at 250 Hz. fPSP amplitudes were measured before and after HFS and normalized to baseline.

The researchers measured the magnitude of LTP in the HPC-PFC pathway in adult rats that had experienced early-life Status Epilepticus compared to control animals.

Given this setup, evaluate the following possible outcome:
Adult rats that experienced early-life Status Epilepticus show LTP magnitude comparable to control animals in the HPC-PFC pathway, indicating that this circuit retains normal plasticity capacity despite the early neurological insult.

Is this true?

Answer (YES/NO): NO